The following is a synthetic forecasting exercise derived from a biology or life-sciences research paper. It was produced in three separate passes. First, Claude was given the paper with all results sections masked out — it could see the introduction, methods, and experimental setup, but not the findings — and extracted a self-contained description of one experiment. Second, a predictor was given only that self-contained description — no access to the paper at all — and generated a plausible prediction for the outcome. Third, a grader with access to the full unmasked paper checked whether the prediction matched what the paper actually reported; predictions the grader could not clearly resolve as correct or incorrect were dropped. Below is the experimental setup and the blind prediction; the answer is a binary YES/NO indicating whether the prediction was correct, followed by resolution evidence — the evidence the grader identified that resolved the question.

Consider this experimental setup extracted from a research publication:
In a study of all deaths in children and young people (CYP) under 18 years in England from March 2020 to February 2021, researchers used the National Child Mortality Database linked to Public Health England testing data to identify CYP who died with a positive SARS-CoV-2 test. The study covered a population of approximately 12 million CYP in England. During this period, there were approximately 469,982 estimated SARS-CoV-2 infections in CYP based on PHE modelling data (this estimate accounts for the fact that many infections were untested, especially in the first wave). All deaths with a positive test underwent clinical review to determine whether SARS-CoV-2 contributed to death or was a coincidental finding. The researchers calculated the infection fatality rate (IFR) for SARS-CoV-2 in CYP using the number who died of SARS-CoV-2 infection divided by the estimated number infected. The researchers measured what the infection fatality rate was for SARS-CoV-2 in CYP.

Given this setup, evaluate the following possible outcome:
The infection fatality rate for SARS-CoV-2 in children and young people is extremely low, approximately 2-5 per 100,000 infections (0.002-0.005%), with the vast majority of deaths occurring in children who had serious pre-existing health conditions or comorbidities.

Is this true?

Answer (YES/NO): YES